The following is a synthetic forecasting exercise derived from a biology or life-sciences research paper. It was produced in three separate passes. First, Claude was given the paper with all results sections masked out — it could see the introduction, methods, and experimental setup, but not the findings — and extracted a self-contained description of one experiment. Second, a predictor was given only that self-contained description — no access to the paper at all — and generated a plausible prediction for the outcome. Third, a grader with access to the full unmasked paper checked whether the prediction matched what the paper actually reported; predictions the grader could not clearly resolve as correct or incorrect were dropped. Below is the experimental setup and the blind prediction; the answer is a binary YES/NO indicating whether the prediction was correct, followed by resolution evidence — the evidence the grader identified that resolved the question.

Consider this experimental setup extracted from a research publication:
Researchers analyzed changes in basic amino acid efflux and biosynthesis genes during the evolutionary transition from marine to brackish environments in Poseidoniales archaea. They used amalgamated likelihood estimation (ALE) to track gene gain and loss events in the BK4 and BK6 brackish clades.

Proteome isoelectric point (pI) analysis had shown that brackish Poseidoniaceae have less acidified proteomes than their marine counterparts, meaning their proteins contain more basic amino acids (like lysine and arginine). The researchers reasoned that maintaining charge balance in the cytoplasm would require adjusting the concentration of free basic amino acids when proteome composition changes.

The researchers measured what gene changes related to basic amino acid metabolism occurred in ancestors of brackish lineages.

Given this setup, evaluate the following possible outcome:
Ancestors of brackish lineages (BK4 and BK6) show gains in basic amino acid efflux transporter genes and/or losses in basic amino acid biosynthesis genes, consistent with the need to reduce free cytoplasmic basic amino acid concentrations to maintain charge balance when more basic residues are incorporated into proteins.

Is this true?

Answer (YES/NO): YES